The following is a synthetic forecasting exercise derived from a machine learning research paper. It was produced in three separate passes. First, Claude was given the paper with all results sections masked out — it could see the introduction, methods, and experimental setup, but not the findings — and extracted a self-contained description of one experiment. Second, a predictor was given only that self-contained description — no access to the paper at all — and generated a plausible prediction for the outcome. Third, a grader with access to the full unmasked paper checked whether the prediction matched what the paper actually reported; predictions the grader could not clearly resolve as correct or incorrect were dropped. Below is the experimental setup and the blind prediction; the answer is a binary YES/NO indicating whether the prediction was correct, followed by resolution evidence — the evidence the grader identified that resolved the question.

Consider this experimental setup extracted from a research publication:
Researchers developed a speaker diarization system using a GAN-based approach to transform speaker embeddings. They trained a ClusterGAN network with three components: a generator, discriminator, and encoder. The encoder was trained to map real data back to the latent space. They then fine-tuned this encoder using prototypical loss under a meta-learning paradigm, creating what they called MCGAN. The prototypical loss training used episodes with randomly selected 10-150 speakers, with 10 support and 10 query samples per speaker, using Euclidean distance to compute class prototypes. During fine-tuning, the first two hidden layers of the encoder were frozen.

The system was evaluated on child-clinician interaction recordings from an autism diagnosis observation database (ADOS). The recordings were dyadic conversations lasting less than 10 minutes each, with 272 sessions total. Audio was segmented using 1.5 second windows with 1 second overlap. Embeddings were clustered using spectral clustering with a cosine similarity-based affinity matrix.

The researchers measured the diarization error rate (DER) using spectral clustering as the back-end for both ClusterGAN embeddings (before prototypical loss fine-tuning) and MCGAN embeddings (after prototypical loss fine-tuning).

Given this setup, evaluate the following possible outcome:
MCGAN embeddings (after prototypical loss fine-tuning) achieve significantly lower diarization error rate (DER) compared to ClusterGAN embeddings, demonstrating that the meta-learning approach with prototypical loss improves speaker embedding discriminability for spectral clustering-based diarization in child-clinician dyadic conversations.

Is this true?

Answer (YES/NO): NO